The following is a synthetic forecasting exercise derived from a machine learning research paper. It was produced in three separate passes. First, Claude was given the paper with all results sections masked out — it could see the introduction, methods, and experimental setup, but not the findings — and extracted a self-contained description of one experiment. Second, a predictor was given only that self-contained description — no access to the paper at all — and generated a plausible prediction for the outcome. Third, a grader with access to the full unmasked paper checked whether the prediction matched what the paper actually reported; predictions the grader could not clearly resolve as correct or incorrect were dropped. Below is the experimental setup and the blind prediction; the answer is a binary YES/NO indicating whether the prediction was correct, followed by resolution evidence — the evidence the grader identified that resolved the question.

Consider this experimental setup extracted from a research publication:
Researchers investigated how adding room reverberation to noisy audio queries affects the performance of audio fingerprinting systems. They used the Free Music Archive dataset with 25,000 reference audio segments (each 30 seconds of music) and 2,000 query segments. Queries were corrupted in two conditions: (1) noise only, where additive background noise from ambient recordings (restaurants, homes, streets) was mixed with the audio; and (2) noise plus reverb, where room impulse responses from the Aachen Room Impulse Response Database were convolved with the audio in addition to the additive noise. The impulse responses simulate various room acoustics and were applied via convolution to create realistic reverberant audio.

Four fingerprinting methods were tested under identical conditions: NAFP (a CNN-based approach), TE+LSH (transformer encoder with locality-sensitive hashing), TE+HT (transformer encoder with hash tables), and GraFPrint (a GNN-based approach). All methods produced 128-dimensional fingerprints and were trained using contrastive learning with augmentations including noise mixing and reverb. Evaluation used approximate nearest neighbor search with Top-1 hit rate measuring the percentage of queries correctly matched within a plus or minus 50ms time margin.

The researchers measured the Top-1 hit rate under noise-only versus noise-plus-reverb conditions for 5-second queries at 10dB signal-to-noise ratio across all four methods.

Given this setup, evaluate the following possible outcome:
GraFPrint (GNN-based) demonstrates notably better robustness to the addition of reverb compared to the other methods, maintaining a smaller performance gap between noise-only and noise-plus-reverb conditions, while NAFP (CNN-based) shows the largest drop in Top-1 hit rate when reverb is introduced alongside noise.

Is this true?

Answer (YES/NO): YES